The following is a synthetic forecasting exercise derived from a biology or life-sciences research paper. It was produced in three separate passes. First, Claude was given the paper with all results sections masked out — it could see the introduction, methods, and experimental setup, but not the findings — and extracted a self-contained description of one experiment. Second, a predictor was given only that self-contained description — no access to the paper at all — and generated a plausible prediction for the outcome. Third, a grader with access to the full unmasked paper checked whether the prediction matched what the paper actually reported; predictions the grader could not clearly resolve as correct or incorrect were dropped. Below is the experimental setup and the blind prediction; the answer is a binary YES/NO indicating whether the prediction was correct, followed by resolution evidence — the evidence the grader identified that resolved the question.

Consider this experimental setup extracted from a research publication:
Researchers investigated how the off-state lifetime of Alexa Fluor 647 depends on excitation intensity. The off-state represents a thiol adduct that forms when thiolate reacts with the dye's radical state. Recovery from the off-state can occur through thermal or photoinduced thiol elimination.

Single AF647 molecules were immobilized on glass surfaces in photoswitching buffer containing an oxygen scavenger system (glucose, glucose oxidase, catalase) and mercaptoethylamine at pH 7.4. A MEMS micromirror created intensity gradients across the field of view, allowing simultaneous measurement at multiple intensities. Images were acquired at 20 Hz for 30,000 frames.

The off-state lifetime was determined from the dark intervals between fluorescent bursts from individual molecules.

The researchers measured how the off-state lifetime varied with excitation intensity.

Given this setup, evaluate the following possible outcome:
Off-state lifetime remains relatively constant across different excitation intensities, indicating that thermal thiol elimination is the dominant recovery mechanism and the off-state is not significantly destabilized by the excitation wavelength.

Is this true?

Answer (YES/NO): NO